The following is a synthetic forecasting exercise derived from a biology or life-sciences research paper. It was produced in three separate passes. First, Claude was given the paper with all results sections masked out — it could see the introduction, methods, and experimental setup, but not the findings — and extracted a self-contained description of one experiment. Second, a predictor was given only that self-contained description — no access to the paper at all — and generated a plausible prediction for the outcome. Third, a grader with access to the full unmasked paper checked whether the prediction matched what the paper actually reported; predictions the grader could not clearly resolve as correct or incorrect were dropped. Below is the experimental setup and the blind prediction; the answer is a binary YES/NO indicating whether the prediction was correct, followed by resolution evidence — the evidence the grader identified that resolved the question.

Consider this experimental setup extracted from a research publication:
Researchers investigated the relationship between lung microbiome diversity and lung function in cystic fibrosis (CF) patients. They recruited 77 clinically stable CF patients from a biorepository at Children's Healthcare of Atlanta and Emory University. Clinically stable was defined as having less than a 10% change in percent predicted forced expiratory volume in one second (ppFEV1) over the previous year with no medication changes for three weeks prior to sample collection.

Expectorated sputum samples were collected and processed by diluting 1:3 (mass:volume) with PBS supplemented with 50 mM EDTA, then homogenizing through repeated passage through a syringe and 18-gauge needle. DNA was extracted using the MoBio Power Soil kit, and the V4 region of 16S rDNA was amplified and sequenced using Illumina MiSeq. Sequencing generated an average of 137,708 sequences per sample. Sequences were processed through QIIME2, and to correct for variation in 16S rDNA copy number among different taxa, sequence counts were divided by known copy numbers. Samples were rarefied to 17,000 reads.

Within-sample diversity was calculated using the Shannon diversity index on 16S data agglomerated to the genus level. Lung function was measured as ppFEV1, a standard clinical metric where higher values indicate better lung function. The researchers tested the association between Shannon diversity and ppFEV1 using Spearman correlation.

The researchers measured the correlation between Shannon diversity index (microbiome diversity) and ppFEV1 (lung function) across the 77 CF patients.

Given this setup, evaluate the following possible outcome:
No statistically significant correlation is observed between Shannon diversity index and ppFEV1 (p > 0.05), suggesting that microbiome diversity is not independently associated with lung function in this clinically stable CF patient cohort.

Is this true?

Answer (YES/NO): NO